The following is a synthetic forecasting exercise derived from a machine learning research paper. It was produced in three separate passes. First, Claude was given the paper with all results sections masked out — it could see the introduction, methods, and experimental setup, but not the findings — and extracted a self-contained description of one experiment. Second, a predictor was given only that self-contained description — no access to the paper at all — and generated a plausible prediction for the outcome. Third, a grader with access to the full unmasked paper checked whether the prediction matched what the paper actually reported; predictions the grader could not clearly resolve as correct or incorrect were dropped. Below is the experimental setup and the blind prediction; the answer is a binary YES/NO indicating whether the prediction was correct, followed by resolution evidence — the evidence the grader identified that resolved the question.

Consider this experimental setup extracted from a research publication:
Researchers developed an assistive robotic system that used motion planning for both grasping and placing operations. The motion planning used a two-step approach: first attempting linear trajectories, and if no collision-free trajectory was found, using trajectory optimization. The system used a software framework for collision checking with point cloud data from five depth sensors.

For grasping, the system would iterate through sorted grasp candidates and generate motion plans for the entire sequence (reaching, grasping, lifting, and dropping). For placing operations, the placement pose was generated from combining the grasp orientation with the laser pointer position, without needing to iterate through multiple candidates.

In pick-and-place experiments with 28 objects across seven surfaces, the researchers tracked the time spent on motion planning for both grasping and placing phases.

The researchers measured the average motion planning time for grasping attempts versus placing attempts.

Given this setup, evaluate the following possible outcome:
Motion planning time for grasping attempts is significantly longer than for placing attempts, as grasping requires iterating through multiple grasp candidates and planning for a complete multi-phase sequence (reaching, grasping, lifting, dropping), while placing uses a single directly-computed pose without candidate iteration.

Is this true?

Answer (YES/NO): YES